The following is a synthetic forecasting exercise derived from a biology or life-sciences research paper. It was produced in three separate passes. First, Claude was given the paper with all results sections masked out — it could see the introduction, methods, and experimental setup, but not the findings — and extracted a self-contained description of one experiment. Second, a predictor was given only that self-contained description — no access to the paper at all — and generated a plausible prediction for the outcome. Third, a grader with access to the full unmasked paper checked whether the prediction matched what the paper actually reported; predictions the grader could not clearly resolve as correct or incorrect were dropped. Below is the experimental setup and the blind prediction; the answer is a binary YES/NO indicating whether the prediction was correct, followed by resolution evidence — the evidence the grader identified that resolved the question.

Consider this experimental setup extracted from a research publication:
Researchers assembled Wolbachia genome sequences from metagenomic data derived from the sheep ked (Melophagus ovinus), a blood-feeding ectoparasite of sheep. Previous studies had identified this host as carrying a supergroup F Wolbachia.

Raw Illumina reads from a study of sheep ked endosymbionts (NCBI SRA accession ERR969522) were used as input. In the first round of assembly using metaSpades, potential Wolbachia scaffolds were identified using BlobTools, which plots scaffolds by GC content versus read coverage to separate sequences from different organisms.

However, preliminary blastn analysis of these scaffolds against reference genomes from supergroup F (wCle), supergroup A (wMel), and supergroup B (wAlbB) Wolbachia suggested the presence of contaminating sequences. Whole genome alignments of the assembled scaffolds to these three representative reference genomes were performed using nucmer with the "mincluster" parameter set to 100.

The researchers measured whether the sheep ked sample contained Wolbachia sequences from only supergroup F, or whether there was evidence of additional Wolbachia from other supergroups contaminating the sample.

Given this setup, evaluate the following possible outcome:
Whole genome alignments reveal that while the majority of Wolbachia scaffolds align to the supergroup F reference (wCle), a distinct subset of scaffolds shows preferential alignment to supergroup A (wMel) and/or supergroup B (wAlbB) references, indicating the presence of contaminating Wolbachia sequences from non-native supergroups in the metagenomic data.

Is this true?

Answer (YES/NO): NO